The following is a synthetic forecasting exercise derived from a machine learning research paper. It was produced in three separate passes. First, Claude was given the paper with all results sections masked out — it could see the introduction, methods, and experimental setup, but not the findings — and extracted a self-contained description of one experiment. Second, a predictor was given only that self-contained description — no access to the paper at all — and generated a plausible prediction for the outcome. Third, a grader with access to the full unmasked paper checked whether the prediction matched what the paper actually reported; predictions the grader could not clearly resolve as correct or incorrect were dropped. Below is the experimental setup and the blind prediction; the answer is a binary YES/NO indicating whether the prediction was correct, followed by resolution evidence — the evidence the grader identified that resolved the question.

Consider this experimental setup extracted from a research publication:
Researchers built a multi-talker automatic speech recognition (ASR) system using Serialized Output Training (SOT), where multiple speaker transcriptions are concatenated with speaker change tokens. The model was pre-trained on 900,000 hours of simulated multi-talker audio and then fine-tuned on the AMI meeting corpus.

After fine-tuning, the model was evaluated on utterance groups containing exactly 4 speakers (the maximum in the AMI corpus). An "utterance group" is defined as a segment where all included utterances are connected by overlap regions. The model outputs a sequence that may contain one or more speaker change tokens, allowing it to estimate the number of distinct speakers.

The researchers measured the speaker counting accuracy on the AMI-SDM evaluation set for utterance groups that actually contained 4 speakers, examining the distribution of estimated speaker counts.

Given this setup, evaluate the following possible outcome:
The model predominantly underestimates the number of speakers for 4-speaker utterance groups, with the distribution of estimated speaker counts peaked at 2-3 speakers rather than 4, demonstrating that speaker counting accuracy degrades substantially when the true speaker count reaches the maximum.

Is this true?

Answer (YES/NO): YES